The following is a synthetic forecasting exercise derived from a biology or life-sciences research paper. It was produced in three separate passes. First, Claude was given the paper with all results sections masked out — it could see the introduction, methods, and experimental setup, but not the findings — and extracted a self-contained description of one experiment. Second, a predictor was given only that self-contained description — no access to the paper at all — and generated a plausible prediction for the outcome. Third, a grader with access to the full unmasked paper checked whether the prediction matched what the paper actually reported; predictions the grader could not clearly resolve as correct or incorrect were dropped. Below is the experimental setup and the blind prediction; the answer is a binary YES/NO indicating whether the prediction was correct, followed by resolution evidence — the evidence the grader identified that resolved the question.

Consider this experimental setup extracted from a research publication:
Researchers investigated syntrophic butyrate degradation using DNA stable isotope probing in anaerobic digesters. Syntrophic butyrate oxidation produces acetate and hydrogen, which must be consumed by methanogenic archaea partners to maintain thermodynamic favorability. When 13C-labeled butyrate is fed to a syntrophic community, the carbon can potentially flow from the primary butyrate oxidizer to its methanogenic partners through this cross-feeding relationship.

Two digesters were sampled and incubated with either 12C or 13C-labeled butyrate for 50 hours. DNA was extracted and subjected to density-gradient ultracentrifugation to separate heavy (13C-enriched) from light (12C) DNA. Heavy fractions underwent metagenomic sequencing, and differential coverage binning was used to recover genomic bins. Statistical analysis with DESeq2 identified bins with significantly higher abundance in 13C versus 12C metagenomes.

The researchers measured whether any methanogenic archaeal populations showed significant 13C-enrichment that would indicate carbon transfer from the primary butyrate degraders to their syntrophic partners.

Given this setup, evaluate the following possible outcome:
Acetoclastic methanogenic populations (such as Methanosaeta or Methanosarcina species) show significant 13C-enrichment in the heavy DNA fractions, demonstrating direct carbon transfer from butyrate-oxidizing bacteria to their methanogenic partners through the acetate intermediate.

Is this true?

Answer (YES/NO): YES